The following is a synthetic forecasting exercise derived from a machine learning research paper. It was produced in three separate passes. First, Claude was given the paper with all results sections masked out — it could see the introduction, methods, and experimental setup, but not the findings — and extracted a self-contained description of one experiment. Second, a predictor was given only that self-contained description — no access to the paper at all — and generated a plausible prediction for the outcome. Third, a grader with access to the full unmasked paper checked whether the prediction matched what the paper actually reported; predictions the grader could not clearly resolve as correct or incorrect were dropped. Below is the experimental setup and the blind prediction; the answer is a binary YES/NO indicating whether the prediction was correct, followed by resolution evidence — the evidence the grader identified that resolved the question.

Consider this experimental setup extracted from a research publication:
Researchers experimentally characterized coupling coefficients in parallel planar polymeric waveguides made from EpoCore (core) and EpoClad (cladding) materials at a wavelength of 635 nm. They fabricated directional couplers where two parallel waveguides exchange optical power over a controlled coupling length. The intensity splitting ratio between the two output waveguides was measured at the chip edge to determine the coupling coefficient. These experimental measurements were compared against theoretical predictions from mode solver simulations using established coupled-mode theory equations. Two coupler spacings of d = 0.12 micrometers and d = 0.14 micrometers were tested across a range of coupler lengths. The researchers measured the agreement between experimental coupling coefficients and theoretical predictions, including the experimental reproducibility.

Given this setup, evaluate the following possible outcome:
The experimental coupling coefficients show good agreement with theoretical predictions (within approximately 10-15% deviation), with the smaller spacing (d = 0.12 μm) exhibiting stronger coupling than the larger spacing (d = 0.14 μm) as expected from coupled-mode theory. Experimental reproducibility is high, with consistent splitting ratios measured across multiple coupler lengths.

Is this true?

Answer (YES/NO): NO